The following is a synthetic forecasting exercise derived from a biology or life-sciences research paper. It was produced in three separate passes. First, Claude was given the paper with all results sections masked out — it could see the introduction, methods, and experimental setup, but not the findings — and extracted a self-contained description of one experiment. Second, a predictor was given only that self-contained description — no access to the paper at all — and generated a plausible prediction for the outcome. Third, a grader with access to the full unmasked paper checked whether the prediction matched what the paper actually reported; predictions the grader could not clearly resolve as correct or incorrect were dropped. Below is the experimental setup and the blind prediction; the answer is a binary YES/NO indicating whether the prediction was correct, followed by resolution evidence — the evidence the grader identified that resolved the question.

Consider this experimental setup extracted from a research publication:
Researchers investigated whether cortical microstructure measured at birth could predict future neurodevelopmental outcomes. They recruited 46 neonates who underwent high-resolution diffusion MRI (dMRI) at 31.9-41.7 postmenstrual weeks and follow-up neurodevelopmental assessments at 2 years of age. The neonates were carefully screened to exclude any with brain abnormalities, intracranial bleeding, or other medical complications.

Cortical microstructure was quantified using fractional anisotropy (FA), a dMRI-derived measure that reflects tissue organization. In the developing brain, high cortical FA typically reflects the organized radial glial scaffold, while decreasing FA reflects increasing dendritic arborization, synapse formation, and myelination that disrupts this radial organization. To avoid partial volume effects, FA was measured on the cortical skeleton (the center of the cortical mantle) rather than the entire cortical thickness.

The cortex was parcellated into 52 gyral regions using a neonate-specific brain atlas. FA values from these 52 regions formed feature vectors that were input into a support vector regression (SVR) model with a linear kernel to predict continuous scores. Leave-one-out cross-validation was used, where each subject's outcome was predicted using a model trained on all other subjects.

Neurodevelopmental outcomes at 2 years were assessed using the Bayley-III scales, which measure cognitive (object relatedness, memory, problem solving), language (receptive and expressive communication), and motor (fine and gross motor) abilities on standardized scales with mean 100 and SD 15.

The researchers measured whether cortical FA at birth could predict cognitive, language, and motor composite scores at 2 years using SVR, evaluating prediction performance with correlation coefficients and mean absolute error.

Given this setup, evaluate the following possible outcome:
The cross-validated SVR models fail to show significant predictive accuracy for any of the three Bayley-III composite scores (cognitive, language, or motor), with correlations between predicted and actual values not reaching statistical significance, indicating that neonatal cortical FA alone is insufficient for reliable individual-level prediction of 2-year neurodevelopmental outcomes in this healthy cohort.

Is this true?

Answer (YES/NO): NO